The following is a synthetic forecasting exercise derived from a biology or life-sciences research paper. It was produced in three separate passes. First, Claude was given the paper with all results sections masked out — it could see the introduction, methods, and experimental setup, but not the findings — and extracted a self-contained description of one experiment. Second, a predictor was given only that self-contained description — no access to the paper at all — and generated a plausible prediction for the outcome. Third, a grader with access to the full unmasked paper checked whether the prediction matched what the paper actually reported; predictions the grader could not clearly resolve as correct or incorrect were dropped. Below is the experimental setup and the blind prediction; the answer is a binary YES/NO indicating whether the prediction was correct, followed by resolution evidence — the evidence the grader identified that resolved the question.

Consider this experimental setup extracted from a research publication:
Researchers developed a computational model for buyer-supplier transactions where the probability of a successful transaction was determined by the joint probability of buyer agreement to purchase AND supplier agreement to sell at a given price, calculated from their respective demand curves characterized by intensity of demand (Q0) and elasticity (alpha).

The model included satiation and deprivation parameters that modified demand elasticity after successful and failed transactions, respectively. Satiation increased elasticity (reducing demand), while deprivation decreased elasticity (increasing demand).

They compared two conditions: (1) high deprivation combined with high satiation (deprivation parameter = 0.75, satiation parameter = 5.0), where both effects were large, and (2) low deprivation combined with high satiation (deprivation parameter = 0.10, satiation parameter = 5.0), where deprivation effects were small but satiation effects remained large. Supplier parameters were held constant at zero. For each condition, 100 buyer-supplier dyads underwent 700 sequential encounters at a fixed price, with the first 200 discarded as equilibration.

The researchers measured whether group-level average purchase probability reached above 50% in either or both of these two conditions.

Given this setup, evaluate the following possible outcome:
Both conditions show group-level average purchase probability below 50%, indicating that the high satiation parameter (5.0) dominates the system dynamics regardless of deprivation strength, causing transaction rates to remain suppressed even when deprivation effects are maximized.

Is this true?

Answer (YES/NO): NO